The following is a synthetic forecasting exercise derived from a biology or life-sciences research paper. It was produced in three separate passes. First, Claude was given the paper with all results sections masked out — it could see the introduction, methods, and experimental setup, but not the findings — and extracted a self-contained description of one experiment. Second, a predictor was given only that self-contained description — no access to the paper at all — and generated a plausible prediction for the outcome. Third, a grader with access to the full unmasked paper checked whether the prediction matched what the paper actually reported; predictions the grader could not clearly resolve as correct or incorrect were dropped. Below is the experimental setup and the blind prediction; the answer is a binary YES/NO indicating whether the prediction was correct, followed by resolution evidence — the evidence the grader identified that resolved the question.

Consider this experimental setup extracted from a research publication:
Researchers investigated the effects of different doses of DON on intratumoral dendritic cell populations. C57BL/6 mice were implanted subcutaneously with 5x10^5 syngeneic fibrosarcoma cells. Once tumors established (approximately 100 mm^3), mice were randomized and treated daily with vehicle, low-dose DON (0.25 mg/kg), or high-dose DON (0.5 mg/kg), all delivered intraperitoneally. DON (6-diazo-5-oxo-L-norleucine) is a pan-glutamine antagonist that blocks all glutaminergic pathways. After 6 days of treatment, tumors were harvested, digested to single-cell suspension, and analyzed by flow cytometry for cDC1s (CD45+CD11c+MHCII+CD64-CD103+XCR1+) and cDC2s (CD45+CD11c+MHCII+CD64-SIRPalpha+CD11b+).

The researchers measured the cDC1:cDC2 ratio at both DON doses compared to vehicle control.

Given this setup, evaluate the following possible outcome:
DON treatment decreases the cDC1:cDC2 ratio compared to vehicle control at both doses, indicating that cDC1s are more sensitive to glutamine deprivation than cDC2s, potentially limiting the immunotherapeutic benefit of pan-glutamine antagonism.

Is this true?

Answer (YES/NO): YES